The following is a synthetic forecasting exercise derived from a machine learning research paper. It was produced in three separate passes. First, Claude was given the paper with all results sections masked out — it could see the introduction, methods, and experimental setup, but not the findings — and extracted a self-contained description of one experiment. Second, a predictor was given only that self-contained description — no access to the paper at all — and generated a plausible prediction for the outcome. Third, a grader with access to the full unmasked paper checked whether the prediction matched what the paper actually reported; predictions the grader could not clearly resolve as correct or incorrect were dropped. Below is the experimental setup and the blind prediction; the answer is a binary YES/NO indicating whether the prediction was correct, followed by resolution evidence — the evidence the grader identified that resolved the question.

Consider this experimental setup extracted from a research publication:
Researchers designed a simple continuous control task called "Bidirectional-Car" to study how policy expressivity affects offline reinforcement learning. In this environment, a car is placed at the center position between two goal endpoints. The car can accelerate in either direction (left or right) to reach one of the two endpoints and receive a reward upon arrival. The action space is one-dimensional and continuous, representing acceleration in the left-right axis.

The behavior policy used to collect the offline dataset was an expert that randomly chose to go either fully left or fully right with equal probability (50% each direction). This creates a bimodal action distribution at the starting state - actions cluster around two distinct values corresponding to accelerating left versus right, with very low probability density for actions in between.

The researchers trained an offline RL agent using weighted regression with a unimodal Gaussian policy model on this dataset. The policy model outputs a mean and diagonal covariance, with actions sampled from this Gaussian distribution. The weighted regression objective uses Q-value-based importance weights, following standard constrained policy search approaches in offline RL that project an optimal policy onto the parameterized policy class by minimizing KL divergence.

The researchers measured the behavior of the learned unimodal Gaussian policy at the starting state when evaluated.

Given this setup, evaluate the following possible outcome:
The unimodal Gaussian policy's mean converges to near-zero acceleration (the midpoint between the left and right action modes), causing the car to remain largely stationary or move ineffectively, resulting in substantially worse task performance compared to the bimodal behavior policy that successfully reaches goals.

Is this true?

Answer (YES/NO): YES